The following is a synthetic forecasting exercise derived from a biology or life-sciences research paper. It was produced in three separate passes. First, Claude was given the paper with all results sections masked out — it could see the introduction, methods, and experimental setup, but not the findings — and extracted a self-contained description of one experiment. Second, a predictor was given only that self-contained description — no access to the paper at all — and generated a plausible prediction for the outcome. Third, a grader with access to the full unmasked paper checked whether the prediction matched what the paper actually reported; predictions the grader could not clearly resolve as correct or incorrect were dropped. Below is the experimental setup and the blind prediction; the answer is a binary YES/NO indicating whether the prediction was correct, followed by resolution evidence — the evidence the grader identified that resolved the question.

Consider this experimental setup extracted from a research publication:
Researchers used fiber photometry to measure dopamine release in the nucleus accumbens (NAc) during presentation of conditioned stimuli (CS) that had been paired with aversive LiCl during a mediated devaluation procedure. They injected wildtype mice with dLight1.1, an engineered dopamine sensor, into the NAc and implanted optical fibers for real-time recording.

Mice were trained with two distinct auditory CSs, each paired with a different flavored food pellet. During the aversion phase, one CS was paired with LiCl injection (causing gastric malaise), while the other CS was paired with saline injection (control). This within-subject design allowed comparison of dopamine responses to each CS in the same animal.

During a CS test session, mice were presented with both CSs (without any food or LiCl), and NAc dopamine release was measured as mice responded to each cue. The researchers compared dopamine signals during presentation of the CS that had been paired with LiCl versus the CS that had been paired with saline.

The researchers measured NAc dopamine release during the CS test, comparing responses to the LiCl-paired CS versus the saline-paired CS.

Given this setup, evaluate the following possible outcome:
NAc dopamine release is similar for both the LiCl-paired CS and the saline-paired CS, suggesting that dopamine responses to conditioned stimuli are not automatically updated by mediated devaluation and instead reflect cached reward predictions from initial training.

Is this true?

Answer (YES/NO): YES